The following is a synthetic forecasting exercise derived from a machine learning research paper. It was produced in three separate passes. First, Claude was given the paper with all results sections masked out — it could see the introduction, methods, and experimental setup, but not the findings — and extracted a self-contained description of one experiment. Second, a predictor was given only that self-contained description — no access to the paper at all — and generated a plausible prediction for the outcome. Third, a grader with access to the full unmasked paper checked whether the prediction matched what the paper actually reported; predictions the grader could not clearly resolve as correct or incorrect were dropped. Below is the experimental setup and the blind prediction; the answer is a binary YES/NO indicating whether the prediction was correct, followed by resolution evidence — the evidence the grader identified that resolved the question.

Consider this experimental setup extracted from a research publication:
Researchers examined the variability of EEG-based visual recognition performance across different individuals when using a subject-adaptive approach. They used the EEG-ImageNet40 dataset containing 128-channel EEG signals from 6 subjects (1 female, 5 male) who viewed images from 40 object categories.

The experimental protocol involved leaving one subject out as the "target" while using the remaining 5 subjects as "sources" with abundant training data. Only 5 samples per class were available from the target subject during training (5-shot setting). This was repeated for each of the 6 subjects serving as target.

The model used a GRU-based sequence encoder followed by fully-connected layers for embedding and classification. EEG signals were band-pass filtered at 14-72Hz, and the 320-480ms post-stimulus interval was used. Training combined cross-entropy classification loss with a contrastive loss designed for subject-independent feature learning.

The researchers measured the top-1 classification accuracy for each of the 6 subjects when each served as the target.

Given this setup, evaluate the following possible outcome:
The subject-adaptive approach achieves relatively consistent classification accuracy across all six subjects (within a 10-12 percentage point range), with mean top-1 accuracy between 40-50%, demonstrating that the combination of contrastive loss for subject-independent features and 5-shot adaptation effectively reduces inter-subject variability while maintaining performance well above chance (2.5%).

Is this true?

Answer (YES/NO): NO